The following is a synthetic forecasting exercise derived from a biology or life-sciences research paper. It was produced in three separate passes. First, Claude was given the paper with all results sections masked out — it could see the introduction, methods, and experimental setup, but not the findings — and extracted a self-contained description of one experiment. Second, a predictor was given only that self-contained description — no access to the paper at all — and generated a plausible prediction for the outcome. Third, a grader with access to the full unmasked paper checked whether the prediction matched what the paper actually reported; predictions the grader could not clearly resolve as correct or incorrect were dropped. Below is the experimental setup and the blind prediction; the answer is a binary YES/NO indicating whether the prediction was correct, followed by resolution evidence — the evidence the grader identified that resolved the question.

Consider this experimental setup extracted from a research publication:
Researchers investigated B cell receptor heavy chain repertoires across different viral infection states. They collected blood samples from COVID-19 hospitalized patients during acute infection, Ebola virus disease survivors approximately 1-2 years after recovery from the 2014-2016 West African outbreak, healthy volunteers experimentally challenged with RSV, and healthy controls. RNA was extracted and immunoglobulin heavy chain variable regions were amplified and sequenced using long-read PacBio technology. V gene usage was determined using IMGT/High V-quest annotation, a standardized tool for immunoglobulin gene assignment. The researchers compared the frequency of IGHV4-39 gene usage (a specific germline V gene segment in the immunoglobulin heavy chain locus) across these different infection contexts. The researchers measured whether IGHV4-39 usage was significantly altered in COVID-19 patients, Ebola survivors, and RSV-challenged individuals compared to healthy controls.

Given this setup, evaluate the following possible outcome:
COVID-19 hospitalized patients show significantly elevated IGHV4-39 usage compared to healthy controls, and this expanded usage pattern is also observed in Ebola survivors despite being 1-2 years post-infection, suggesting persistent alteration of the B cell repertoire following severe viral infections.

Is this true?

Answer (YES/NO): YES